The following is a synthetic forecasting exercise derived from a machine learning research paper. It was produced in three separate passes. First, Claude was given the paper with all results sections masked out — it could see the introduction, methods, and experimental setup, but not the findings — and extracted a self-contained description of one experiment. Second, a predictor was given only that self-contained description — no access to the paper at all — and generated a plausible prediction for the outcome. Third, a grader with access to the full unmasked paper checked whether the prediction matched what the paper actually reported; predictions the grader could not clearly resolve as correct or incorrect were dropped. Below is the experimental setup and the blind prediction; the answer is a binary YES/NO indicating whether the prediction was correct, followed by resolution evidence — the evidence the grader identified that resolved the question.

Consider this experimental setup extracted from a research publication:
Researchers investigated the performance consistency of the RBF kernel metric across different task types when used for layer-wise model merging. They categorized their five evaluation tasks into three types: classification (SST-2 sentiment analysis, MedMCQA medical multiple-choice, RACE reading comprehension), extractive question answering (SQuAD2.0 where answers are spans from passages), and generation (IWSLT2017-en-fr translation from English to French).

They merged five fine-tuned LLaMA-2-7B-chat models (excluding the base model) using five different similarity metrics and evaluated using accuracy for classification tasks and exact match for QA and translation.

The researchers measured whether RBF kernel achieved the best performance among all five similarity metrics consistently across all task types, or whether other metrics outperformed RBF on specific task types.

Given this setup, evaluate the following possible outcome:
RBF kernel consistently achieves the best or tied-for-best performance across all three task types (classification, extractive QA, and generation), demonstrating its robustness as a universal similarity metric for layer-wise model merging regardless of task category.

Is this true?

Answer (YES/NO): NO